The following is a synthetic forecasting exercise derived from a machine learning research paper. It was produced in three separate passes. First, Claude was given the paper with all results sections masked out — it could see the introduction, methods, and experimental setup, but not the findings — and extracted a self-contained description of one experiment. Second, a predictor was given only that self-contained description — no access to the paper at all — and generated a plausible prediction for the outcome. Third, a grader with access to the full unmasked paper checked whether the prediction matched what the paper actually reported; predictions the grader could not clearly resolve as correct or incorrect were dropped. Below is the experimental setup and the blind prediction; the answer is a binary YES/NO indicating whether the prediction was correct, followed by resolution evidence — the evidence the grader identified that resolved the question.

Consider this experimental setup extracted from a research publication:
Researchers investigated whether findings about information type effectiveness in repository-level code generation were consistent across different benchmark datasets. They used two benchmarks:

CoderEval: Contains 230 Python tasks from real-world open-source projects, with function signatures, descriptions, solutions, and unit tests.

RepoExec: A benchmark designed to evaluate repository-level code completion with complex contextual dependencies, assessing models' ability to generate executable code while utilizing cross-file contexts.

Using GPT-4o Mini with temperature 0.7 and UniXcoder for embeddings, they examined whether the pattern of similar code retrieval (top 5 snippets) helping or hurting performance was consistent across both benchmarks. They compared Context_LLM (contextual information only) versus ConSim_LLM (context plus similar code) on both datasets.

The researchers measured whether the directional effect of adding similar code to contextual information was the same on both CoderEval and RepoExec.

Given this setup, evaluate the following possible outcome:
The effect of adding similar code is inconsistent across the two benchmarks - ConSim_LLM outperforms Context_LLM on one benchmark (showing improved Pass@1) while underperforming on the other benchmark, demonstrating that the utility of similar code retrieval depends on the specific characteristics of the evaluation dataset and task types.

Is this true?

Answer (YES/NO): NO